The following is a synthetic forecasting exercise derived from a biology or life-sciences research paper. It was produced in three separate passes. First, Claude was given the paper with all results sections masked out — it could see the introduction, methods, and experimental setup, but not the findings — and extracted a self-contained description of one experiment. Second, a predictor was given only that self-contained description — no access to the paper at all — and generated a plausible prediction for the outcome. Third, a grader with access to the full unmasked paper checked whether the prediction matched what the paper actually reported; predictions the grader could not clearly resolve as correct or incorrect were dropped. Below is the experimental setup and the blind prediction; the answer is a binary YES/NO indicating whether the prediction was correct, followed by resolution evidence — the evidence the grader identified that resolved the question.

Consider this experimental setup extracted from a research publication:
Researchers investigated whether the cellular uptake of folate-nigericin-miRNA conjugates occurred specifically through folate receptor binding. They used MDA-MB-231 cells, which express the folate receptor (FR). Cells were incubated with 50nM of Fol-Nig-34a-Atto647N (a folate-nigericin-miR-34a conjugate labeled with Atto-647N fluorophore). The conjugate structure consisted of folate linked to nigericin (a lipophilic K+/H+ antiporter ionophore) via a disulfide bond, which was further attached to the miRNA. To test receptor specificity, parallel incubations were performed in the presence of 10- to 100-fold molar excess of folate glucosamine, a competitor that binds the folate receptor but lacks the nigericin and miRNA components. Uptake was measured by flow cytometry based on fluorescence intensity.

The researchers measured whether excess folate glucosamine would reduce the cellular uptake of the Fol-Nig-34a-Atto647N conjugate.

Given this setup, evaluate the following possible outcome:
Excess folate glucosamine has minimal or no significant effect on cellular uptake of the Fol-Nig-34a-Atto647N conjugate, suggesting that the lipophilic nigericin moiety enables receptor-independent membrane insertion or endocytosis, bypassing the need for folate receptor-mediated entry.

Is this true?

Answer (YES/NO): NO